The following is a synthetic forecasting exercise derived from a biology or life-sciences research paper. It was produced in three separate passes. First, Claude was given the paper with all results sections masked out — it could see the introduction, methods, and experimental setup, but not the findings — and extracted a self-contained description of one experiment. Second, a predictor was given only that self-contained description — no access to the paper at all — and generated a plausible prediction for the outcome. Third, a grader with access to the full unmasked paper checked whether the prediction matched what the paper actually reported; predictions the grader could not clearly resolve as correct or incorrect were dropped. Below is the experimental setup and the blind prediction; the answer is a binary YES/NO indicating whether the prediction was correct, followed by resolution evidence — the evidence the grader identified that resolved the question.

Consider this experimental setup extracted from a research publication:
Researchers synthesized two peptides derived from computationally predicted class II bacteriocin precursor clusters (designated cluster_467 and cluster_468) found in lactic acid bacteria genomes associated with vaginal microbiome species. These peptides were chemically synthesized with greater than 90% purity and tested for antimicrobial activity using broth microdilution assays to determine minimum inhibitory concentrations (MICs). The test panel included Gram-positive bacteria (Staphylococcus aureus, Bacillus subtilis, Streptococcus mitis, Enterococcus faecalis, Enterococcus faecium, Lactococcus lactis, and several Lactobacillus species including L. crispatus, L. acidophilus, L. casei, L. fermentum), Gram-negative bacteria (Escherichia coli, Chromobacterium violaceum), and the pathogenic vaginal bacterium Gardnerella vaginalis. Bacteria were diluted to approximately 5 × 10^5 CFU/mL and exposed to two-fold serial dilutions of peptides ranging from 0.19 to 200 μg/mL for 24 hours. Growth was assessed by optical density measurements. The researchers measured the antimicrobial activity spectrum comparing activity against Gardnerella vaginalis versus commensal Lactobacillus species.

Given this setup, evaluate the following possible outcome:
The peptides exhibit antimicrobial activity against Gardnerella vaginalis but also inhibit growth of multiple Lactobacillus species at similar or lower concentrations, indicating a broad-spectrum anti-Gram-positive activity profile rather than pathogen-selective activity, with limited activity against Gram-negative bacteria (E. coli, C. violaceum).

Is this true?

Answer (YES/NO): NO